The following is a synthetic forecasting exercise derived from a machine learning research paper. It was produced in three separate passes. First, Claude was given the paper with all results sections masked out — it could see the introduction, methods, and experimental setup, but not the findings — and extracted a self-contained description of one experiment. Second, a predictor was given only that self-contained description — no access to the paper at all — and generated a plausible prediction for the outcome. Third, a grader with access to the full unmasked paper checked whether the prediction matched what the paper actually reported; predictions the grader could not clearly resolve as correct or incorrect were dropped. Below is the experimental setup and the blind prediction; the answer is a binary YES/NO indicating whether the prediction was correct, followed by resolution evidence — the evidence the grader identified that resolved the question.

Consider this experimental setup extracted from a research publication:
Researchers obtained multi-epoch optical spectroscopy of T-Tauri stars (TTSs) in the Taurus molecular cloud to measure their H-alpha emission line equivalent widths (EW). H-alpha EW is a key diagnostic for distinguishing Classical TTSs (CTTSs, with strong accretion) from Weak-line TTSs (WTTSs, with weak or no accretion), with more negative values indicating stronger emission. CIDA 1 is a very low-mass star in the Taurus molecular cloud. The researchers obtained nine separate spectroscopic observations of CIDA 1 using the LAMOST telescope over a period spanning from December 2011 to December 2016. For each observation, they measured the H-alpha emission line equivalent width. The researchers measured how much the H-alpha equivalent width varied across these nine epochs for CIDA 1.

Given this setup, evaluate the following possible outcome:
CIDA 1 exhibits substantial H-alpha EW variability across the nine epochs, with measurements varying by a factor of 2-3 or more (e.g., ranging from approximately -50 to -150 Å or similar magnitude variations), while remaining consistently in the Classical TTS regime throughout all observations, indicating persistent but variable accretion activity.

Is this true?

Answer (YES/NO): YES